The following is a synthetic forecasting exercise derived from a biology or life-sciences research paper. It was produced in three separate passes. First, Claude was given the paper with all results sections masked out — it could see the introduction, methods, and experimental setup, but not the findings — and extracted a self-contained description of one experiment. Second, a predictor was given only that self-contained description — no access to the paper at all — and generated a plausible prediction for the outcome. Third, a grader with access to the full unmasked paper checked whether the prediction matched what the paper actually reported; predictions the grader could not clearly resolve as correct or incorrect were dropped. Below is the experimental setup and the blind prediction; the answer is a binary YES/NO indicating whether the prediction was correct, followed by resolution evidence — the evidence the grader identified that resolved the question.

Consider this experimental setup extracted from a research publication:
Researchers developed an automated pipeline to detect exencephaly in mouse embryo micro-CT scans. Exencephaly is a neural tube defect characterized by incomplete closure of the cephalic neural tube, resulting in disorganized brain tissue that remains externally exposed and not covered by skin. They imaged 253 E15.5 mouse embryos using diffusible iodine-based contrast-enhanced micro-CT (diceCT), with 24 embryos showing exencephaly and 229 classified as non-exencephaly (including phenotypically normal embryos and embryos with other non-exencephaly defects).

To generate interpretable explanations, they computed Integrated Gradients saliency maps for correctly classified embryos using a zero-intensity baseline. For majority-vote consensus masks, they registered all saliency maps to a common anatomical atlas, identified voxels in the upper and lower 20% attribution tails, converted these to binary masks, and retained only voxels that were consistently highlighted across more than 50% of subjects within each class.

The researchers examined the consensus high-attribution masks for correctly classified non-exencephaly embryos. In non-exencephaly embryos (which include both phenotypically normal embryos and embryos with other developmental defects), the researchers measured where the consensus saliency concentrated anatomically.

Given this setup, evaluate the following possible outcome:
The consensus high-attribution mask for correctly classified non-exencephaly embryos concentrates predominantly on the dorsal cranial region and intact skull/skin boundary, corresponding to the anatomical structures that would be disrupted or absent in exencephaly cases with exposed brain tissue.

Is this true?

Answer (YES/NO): NO